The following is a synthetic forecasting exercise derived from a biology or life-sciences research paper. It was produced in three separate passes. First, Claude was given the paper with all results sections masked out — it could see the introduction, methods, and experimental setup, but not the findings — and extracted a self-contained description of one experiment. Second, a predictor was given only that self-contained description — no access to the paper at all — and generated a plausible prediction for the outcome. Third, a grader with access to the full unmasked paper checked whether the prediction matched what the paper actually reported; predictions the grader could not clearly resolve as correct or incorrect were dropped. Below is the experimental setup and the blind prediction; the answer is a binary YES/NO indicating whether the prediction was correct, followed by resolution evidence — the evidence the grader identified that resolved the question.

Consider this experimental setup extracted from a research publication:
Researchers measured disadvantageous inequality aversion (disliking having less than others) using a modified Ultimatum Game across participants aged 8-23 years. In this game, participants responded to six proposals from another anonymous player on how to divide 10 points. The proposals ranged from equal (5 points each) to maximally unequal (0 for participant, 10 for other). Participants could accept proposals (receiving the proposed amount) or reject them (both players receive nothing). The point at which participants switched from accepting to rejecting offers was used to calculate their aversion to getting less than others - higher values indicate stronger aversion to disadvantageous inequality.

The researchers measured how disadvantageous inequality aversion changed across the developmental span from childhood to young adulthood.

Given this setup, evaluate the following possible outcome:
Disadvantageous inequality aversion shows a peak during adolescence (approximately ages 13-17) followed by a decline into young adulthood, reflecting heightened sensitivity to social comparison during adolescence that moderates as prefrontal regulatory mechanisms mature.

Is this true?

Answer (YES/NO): NO